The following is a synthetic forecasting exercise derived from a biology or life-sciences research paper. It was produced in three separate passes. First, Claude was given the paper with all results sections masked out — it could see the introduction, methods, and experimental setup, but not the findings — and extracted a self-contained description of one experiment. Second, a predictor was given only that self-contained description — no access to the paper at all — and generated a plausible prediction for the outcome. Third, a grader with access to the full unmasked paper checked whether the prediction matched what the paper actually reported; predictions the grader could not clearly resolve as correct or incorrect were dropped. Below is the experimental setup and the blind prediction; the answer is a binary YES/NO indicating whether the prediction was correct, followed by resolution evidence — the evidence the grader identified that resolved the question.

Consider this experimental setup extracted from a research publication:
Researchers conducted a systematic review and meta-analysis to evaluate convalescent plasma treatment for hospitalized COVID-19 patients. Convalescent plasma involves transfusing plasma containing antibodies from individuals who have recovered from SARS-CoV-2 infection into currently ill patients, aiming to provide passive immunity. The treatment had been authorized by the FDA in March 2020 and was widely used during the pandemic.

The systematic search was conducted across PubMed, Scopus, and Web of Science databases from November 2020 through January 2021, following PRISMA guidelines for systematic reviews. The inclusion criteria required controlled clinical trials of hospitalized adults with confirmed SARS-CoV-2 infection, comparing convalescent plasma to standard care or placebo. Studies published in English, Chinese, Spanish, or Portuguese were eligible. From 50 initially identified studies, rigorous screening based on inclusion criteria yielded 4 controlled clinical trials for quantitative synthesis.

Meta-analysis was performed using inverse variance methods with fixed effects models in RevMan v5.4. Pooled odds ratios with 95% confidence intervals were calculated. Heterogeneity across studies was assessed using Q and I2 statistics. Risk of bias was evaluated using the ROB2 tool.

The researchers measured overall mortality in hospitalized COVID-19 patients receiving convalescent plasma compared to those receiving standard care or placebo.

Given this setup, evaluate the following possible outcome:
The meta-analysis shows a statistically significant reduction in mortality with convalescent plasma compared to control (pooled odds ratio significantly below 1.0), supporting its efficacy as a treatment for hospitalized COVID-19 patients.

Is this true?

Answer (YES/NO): NO